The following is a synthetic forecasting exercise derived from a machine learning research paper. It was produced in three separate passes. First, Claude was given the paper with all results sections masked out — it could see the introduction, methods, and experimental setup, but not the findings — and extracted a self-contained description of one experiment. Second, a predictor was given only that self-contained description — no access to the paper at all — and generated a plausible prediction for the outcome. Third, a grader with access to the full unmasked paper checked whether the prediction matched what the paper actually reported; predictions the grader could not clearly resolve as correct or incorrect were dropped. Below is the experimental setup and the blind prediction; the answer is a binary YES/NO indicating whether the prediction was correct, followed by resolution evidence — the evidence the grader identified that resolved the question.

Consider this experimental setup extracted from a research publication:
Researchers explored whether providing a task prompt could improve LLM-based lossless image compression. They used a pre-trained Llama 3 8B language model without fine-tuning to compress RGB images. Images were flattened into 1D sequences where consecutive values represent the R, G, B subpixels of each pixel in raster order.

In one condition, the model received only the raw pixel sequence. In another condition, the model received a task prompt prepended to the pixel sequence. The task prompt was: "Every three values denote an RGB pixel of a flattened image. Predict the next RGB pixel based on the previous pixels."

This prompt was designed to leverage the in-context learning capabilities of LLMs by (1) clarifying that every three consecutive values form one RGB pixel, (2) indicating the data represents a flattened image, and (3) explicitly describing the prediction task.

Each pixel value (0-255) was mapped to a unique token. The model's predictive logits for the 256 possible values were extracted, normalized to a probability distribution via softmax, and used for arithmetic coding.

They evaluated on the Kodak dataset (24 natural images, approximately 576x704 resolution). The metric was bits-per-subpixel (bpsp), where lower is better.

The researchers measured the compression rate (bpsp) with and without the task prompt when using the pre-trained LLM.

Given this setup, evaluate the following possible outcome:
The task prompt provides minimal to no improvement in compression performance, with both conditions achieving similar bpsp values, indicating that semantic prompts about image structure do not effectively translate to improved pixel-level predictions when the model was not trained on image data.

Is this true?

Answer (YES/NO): NO